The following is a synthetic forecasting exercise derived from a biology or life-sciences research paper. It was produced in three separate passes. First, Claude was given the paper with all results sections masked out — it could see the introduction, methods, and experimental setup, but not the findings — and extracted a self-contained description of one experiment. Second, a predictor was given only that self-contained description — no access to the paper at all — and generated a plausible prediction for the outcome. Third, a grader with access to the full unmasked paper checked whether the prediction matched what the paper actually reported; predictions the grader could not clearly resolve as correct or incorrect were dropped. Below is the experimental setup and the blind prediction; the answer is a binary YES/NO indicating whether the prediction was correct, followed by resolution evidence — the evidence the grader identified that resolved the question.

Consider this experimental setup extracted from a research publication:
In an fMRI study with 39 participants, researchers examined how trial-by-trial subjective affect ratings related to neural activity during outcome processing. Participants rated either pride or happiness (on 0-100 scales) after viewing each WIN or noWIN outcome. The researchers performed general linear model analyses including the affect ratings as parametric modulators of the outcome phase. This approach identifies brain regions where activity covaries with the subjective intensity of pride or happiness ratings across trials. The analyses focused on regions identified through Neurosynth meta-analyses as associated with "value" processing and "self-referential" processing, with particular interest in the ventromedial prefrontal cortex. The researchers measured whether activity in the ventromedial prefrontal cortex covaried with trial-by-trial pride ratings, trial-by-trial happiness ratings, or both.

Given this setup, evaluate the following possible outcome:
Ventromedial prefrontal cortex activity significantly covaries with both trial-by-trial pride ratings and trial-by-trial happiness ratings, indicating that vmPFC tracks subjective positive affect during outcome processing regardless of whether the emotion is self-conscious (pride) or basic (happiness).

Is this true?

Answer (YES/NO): NO